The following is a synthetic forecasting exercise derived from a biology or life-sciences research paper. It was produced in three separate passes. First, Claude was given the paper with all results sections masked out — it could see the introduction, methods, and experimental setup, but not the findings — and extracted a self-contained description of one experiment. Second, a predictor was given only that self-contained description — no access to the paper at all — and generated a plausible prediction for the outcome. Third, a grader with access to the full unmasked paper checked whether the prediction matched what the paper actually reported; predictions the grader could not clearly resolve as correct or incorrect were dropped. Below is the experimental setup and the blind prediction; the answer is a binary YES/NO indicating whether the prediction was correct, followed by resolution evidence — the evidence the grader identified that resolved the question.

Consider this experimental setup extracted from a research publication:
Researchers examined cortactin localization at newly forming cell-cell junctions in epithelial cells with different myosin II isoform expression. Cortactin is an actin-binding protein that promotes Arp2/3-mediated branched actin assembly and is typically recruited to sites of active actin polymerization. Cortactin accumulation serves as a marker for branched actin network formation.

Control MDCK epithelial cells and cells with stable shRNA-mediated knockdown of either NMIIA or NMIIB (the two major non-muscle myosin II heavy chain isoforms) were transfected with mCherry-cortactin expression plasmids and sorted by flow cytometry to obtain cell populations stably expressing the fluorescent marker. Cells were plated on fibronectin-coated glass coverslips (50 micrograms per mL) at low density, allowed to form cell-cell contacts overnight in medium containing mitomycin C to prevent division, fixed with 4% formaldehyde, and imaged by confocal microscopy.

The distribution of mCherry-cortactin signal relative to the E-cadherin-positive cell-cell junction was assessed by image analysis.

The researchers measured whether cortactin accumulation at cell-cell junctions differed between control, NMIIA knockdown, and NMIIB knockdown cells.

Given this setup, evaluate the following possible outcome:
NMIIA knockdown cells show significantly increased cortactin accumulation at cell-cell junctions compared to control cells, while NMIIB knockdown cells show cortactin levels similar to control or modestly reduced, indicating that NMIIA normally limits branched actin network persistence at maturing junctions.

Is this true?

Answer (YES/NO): NO